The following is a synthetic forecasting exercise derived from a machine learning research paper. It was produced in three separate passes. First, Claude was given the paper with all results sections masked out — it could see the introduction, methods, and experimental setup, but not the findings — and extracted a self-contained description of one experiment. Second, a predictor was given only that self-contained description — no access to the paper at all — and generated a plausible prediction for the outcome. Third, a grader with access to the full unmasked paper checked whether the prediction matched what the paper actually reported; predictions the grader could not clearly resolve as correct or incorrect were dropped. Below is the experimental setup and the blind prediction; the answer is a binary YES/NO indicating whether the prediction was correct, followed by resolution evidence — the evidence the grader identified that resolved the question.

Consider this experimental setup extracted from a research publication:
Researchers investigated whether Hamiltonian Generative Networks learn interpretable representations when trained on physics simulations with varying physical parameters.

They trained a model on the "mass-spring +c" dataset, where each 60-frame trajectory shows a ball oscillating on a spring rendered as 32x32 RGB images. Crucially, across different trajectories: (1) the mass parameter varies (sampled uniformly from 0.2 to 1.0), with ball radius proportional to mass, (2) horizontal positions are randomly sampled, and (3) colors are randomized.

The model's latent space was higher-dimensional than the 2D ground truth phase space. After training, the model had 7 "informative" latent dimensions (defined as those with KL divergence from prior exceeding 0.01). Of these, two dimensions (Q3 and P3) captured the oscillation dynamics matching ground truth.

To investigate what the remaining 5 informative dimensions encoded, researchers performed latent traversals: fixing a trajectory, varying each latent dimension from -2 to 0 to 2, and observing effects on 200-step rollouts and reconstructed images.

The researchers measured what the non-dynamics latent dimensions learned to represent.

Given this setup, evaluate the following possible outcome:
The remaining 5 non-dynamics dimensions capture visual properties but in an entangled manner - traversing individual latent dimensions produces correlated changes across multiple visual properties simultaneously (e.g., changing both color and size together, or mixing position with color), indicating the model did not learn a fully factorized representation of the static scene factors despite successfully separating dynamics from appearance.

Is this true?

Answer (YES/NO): NO